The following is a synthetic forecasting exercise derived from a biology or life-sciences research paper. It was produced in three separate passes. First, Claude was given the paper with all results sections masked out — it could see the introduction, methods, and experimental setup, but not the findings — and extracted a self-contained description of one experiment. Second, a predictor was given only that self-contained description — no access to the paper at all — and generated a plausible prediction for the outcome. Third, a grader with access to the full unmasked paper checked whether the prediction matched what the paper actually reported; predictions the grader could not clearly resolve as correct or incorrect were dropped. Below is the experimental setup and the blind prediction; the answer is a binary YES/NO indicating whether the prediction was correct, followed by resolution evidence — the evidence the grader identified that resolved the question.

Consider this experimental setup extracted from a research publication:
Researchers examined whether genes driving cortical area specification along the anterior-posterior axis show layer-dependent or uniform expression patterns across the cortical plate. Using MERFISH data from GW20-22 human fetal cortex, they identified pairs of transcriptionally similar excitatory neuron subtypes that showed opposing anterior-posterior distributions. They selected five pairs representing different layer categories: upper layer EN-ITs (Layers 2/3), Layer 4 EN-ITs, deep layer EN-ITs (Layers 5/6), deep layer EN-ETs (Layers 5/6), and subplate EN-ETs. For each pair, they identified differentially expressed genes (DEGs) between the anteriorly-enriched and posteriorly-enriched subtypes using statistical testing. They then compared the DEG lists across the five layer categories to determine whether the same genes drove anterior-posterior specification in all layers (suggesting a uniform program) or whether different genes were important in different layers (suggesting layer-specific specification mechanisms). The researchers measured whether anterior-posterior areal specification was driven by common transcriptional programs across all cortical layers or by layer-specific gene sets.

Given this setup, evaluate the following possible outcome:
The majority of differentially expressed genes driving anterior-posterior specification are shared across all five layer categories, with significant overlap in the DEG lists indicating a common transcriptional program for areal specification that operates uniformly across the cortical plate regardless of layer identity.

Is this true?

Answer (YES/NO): NO